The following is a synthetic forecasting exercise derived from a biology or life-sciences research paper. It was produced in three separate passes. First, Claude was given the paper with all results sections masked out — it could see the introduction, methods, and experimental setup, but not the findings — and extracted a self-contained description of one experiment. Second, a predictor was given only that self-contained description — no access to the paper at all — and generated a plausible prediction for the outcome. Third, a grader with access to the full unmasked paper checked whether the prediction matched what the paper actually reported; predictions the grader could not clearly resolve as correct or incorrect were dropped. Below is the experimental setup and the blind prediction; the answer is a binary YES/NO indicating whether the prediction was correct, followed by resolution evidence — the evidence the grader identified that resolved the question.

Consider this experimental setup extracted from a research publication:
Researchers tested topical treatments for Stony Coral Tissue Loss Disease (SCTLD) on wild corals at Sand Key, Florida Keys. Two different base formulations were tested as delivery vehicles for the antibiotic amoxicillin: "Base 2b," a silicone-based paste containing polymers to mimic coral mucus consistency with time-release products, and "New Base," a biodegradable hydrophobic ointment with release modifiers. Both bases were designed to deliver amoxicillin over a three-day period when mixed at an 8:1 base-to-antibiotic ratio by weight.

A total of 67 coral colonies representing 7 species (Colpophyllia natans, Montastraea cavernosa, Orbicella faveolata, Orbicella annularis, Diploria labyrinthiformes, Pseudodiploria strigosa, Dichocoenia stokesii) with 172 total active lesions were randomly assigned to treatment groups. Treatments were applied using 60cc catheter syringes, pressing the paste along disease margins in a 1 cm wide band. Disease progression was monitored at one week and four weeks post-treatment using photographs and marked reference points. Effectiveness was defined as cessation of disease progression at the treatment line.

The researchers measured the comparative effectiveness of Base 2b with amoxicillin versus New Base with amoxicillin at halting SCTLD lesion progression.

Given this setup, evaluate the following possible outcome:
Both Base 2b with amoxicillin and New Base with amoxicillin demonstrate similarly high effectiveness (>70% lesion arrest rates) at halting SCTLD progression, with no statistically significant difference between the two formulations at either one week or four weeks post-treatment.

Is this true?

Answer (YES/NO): NO